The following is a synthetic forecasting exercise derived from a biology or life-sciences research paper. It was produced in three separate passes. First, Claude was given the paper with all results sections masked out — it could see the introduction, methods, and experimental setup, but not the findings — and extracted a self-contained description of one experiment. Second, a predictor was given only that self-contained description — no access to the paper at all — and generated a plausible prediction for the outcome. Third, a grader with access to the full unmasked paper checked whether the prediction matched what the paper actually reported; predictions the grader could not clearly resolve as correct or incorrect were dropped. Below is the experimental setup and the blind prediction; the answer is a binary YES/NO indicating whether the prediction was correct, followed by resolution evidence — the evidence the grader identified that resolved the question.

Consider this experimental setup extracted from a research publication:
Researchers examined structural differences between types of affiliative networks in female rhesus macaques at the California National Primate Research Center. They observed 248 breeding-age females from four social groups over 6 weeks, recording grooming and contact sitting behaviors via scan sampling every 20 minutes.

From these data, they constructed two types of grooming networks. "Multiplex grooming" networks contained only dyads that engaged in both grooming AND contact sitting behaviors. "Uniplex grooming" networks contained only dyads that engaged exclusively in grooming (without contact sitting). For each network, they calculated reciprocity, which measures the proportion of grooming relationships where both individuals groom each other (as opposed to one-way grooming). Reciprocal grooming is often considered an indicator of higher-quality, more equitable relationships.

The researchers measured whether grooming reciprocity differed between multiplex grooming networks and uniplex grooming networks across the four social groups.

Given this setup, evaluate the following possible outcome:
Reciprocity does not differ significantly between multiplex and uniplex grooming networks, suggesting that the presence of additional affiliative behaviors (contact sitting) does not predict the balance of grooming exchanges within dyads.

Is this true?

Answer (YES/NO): NO